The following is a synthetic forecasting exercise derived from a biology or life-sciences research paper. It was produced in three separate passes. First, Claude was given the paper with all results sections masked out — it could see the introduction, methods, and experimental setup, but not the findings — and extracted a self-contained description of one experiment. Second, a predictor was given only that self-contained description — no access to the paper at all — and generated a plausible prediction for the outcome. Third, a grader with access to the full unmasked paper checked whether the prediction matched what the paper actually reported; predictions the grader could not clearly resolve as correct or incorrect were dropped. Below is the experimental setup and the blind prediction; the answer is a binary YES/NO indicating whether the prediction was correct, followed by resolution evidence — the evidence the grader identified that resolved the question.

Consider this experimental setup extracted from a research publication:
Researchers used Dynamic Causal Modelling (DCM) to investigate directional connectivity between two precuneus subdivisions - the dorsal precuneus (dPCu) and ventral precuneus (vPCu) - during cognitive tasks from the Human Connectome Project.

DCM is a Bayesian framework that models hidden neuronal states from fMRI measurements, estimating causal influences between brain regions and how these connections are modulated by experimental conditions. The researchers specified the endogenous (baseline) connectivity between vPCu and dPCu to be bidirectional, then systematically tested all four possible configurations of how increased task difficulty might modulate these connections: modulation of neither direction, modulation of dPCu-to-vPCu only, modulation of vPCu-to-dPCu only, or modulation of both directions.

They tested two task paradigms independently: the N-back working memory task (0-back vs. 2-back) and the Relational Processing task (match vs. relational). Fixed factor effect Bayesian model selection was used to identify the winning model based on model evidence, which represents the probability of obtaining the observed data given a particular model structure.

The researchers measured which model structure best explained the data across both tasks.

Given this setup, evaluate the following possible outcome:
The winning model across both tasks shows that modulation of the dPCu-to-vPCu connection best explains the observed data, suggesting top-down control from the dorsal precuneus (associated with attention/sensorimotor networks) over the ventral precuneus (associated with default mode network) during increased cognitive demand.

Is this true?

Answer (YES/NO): NO